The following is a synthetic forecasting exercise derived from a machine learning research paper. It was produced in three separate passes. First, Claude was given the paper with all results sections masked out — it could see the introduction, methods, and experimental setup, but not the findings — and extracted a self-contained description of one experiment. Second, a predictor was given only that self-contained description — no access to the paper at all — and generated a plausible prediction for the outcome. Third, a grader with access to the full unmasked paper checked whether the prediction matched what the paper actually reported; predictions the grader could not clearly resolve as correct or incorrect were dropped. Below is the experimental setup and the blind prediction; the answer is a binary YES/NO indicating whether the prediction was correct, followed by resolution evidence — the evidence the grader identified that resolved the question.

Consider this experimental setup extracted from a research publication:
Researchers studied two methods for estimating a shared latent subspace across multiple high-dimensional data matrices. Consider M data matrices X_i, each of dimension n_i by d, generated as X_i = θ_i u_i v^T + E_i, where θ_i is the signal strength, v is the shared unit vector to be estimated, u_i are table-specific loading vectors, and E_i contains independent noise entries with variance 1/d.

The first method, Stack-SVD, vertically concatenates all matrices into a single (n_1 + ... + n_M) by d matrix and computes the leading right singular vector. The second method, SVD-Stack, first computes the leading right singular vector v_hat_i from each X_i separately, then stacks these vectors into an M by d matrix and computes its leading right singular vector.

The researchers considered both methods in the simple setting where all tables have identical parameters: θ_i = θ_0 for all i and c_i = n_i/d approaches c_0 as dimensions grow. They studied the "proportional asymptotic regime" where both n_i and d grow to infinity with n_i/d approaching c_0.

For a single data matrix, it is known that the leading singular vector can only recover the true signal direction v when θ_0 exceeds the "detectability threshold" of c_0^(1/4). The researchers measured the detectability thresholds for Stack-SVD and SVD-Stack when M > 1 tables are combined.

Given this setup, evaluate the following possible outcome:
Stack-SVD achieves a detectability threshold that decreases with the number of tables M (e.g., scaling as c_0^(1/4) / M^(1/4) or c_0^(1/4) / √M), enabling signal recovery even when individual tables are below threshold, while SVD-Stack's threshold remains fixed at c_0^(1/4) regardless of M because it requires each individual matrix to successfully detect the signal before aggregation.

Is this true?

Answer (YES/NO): YES